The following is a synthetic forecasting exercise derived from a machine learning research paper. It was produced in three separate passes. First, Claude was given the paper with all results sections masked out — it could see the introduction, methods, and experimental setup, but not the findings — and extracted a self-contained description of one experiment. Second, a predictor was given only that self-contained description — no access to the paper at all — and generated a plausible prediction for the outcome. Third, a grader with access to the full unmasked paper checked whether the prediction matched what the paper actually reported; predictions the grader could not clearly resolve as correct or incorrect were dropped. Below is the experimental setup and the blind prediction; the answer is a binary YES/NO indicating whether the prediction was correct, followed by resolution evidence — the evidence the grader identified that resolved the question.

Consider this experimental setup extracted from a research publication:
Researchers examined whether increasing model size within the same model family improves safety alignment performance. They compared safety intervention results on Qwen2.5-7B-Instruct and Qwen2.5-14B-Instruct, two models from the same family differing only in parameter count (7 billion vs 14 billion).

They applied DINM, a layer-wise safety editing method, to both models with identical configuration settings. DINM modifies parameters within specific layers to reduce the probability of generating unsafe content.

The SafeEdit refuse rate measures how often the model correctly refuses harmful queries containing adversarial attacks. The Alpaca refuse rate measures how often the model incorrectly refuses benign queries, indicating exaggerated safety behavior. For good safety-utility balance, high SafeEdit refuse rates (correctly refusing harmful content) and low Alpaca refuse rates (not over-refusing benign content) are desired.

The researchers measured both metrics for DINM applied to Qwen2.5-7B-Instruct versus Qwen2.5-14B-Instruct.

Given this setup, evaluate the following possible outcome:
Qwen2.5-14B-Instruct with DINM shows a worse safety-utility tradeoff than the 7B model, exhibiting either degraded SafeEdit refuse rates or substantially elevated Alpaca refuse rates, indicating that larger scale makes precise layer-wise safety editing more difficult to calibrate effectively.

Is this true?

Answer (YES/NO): NO